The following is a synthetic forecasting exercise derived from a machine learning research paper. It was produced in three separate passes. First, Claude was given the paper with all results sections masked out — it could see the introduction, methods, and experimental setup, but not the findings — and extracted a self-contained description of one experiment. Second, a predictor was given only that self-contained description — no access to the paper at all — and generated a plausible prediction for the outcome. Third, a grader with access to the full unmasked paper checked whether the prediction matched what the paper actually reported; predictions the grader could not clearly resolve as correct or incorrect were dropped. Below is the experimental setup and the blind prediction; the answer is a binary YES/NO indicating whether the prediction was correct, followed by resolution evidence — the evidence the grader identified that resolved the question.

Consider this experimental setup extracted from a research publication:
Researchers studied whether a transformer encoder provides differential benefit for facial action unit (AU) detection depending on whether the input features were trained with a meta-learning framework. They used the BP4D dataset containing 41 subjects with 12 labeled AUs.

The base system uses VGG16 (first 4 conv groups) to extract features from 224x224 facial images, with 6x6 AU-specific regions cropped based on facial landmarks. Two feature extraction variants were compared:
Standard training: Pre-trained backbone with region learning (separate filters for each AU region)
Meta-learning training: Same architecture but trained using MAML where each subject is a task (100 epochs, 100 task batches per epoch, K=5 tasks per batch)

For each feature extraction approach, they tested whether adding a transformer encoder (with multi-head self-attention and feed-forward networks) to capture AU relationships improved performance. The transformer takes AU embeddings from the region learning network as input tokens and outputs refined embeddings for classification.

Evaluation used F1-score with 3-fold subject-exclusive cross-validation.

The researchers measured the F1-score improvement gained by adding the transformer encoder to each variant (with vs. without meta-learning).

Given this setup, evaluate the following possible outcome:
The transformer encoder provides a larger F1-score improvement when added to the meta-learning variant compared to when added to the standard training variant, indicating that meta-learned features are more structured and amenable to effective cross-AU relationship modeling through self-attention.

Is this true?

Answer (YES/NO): YES